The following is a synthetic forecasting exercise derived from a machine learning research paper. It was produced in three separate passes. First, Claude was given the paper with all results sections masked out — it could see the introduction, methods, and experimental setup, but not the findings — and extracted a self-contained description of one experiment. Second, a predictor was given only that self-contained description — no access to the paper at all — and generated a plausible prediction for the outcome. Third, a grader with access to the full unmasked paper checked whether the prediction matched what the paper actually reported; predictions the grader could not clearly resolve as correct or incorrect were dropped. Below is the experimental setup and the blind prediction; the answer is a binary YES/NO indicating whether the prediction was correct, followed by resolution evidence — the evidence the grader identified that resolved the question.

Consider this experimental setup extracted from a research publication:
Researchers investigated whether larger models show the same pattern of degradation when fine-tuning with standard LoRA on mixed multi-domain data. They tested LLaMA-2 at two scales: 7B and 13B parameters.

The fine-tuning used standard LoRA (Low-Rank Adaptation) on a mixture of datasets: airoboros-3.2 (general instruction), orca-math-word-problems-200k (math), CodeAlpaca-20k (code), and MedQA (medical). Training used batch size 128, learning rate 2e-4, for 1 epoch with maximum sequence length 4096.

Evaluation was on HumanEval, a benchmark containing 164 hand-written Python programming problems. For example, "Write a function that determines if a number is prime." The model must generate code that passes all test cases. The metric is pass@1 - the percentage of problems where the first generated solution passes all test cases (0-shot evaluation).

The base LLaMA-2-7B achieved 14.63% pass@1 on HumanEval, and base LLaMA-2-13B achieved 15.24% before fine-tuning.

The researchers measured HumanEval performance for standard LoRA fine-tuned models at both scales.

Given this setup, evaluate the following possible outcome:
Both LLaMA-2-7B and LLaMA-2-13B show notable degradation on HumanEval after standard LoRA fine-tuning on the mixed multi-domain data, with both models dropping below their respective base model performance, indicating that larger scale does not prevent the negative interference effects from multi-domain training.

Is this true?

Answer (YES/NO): YES